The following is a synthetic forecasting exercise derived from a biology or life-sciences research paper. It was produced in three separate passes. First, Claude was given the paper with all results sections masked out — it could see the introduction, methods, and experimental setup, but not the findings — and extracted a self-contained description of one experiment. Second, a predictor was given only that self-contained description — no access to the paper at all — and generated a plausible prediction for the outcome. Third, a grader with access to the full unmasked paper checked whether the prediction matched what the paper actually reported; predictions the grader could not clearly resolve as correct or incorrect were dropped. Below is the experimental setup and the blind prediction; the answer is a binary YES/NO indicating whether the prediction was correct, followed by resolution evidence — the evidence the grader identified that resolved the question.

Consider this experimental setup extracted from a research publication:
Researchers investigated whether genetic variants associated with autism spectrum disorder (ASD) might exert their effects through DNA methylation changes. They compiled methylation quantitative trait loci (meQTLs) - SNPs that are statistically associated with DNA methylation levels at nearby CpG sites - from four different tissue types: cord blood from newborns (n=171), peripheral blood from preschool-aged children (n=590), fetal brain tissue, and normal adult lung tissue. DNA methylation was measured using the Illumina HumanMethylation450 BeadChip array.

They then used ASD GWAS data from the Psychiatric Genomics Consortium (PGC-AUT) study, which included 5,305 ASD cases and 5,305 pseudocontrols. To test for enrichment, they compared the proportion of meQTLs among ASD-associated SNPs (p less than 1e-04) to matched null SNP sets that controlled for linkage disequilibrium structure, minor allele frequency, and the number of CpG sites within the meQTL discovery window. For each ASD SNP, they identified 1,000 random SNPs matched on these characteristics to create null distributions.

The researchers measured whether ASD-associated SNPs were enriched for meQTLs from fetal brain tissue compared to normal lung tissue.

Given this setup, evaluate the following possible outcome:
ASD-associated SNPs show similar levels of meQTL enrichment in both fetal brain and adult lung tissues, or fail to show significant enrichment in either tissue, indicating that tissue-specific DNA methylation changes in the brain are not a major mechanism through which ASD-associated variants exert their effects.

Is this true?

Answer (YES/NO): NO